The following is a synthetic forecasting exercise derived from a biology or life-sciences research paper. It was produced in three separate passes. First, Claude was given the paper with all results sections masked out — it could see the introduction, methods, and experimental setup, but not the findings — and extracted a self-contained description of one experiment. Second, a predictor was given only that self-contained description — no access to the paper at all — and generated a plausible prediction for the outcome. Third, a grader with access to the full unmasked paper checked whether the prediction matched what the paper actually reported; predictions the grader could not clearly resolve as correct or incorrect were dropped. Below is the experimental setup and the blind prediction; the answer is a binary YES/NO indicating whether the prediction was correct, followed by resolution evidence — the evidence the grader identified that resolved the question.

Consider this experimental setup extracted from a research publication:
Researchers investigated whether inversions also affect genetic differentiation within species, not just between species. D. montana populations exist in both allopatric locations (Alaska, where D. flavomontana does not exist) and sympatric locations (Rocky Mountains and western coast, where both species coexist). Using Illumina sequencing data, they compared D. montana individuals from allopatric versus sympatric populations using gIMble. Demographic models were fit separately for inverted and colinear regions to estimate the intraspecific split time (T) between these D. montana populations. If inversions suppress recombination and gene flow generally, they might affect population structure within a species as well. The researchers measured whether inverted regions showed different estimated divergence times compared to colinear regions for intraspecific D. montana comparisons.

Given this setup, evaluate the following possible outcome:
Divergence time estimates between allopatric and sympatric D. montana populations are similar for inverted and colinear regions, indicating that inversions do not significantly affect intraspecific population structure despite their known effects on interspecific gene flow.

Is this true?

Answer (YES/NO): YES